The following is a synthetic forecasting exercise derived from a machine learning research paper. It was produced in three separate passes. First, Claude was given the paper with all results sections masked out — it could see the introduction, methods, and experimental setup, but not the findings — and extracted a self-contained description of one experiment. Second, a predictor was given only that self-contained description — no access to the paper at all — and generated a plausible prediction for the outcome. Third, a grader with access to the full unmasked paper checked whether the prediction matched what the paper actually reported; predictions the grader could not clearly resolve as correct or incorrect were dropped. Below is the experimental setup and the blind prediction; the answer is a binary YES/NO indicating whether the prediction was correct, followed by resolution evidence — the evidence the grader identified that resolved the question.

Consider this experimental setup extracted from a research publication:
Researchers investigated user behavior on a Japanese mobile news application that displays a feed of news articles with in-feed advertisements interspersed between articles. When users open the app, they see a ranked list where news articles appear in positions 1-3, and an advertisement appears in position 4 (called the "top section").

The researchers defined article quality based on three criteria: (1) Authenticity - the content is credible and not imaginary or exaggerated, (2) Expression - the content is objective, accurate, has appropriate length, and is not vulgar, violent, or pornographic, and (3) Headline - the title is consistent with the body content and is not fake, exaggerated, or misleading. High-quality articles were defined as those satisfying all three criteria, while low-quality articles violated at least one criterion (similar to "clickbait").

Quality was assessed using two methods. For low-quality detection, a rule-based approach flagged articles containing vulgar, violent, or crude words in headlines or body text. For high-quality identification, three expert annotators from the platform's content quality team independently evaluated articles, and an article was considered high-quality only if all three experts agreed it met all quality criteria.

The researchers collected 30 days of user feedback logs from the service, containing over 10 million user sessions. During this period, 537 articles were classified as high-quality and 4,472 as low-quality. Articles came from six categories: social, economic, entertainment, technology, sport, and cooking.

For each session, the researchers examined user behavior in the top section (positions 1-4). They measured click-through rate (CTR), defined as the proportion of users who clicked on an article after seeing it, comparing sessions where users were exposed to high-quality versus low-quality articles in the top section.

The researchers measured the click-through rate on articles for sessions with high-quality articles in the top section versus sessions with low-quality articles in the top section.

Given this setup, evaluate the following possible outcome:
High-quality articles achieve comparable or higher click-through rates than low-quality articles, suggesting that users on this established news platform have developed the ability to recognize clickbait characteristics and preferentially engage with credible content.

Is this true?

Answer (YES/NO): NO